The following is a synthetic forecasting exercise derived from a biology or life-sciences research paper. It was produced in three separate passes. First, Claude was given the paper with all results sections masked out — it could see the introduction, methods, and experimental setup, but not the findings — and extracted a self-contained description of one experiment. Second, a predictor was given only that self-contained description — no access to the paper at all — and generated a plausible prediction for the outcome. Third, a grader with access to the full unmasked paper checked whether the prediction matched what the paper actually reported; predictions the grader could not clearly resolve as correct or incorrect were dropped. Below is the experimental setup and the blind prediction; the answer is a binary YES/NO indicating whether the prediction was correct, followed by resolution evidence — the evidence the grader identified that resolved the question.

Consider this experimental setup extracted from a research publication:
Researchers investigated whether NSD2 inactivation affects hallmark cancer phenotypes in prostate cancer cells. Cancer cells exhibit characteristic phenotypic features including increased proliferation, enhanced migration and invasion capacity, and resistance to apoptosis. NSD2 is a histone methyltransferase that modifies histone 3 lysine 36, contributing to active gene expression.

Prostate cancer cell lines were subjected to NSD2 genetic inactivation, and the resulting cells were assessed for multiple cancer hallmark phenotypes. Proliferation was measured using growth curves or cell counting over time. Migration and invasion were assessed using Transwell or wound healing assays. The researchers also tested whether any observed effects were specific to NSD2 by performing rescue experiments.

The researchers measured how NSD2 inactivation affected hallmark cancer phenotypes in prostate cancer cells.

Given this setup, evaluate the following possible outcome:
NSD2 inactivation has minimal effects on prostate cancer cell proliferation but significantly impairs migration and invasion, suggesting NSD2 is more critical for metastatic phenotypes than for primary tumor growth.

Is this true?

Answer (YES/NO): NO